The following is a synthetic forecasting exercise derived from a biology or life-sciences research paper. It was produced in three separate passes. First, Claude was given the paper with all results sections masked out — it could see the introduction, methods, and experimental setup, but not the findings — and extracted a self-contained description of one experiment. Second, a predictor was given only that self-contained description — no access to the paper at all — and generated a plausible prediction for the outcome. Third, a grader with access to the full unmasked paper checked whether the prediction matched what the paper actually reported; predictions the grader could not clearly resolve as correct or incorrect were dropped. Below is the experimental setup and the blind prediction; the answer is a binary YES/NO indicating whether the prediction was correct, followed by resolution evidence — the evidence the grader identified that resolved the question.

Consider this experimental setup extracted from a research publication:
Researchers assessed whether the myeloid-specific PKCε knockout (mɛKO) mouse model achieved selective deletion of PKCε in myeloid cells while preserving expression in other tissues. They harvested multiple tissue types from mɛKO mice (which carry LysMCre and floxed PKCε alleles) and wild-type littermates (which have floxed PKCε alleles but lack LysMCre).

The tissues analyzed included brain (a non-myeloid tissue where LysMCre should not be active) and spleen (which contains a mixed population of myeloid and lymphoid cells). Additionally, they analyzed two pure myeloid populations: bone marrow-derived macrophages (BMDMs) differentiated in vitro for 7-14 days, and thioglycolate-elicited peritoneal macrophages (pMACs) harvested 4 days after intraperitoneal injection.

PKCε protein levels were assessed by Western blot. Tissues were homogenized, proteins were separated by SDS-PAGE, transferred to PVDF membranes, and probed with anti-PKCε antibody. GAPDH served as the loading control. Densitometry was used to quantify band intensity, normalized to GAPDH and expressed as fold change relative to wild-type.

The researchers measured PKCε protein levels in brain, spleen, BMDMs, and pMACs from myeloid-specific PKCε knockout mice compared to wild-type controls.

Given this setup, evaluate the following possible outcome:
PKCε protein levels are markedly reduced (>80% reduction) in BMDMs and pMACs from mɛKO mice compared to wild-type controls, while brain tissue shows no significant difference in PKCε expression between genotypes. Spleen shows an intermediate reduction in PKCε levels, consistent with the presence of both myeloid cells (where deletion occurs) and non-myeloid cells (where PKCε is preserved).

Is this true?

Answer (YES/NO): NO